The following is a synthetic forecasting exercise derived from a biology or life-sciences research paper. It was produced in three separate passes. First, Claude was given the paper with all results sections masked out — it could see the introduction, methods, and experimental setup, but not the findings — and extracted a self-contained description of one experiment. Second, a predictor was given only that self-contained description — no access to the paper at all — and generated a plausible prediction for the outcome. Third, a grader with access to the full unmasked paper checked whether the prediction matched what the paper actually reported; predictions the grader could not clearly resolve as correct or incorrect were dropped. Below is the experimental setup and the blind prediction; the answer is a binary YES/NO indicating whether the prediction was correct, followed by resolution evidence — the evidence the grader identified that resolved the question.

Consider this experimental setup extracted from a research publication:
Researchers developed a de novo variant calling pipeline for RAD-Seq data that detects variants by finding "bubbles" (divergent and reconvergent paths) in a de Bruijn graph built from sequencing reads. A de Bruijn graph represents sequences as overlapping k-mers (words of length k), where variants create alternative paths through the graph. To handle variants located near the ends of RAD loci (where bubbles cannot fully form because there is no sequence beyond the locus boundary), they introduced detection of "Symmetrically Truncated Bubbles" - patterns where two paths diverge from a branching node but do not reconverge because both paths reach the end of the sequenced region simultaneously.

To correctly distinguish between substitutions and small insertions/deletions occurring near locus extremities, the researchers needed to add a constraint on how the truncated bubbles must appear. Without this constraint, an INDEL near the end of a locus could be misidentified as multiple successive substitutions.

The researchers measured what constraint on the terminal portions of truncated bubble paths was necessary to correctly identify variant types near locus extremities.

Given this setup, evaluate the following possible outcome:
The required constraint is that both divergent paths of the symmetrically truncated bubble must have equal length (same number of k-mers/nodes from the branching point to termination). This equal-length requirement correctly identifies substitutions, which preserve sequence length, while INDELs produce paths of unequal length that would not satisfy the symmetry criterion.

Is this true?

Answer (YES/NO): NO